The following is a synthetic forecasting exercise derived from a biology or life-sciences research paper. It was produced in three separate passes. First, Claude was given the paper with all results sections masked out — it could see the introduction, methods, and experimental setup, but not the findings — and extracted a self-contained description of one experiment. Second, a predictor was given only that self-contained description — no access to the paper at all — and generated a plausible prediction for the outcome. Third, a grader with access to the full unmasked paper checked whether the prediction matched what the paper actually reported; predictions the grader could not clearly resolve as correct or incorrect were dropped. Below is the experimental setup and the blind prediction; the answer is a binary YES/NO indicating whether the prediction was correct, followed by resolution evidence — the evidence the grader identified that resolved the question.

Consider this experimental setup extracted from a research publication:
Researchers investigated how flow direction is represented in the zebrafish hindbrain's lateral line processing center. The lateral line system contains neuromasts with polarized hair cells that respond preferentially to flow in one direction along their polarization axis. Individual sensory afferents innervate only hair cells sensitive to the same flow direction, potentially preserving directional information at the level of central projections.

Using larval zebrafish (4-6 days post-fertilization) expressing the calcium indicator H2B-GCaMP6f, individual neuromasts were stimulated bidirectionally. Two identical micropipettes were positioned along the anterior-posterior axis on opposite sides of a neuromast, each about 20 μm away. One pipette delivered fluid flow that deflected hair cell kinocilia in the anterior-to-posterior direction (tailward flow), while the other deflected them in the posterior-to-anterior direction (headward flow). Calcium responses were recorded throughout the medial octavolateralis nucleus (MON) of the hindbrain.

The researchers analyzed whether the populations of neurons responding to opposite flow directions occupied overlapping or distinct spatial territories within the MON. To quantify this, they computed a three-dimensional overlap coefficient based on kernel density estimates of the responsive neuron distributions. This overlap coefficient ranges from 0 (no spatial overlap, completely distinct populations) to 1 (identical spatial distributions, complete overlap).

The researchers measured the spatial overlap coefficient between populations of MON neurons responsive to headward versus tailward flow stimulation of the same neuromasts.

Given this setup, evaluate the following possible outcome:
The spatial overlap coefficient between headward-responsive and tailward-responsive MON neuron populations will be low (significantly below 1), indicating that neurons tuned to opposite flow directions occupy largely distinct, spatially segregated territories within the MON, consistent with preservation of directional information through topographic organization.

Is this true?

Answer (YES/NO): YES